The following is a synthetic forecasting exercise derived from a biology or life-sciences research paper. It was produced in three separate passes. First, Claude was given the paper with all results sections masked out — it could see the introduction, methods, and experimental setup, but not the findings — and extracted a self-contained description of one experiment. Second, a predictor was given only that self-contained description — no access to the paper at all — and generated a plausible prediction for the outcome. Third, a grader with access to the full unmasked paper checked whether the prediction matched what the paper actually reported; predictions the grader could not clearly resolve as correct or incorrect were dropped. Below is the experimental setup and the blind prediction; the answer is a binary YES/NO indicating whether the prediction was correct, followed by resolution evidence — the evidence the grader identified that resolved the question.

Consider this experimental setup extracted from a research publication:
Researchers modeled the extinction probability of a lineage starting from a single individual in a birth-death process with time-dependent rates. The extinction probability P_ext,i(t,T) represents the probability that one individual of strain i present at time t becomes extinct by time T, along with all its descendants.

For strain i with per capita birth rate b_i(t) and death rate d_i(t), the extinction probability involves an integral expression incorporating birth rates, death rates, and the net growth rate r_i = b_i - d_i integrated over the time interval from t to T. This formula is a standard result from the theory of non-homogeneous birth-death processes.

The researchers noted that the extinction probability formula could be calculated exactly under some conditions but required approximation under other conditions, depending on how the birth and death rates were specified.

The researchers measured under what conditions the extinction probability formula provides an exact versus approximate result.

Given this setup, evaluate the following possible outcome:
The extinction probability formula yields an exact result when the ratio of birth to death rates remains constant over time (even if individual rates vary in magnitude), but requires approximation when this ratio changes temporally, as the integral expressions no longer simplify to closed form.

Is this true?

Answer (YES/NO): NO